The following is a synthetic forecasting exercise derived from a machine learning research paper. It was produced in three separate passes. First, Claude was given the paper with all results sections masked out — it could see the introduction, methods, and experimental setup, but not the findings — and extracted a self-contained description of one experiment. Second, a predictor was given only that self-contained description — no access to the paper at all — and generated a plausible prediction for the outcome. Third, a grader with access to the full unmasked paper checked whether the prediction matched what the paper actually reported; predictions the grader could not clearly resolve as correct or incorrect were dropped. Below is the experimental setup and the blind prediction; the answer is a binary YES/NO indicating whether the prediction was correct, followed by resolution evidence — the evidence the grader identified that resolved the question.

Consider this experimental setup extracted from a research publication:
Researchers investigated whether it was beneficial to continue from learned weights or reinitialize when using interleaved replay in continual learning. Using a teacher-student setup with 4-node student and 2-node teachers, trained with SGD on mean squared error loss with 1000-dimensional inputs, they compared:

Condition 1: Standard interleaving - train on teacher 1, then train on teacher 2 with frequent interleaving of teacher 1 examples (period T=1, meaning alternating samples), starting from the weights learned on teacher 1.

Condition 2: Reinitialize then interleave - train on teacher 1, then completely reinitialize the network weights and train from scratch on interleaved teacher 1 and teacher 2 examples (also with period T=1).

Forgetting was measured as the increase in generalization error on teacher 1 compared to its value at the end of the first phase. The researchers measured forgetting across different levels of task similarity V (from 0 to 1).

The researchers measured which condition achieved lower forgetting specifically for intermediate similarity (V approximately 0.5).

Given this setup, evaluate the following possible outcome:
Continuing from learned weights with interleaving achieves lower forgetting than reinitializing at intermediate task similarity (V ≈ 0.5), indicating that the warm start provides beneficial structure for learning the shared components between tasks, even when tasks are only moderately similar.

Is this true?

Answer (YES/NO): NO